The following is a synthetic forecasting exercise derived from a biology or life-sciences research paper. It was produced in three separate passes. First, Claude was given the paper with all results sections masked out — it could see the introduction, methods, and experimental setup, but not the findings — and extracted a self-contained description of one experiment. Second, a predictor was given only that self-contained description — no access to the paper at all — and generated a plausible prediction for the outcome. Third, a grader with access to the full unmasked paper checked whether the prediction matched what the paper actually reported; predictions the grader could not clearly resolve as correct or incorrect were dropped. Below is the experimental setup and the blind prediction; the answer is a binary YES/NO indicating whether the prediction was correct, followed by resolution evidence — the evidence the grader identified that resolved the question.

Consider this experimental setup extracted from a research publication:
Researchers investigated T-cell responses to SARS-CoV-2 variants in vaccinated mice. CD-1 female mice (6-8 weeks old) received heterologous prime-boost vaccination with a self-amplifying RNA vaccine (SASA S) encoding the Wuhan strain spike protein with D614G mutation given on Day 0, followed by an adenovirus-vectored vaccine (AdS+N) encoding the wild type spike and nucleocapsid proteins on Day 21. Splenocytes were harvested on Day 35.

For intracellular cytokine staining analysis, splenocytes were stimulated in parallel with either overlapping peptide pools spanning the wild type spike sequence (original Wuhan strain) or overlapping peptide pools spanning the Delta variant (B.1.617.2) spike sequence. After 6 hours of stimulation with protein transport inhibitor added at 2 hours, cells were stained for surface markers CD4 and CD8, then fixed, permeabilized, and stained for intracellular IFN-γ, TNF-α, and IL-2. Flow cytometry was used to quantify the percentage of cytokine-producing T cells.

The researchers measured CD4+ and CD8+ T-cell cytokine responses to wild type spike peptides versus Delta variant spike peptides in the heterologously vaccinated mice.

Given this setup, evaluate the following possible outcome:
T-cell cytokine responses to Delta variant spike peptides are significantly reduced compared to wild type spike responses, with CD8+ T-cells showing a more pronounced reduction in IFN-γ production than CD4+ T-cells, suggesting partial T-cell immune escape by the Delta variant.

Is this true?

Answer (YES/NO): NO